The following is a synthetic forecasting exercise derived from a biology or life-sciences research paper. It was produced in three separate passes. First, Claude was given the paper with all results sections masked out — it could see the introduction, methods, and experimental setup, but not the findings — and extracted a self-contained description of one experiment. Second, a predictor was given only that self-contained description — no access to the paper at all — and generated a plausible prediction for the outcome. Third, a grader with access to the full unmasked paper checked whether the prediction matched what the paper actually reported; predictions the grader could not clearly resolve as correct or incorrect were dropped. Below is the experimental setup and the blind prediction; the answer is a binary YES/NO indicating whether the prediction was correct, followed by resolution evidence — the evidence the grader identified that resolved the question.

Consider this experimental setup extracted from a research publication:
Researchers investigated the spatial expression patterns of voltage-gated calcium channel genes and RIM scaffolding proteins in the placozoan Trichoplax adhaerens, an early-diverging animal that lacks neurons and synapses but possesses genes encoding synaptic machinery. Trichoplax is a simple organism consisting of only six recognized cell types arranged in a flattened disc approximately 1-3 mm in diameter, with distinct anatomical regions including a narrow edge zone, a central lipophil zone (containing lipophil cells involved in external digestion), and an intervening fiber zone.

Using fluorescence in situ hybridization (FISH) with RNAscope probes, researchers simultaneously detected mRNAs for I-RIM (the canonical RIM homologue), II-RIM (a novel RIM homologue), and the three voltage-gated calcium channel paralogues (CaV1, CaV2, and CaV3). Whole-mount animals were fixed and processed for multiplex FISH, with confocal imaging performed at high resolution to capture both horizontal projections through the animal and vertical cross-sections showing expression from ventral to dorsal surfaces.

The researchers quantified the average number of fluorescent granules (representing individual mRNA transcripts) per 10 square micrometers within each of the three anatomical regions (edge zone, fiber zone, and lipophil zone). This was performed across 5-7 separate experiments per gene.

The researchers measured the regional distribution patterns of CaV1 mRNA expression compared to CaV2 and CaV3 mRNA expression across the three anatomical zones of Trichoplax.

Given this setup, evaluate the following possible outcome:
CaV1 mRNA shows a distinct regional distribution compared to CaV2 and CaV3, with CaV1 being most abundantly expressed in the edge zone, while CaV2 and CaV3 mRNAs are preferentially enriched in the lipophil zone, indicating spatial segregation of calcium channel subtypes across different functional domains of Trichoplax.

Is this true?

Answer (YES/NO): NO